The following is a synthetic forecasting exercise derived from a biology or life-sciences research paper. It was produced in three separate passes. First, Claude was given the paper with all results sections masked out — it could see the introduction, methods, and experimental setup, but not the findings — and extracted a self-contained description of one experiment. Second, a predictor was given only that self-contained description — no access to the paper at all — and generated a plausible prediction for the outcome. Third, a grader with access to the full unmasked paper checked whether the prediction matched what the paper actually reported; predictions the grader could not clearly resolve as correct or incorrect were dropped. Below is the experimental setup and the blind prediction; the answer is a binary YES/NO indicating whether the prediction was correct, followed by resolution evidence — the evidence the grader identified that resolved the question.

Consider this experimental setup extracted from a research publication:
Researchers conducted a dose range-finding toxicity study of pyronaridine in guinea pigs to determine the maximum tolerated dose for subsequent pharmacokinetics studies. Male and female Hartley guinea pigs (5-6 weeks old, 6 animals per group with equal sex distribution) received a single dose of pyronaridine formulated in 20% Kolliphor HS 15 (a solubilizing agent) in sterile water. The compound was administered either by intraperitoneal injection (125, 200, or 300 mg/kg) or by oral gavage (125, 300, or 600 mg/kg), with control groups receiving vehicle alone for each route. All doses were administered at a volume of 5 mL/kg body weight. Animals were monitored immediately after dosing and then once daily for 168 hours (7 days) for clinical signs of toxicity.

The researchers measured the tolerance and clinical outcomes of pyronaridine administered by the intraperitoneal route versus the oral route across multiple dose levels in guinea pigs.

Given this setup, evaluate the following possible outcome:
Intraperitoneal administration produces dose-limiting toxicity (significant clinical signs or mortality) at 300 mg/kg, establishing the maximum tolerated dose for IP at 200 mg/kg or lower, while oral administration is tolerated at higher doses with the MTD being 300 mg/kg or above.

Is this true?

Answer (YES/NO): YES